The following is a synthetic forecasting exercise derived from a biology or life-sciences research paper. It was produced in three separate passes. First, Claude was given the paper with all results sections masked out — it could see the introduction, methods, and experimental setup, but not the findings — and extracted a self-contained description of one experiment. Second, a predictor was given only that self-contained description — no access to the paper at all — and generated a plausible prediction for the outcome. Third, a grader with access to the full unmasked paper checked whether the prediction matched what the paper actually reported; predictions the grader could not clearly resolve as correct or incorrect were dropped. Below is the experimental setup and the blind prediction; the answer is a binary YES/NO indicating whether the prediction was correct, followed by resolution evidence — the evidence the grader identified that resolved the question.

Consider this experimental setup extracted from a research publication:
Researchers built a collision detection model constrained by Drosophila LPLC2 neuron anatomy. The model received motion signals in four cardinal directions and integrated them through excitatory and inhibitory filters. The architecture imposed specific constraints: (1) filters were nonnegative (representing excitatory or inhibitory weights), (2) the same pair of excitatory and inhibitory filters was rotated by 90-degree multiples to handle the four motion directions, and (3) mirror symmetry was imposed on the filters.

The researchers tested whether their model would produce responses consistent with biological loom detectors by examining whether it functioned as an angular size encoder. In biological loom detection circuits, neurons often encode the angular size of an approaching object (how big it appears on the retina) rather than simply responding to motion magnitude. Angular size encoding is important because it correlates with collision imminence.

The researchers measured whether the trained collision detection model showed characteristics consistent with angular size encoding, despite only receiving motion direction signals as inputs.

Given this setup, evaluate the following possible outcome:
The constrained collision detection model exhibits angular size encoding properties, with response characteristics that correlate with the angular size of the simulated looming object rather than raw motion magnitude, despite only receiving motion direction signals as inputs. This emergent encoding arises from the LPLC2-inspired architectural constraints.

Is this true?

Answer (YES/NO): YES